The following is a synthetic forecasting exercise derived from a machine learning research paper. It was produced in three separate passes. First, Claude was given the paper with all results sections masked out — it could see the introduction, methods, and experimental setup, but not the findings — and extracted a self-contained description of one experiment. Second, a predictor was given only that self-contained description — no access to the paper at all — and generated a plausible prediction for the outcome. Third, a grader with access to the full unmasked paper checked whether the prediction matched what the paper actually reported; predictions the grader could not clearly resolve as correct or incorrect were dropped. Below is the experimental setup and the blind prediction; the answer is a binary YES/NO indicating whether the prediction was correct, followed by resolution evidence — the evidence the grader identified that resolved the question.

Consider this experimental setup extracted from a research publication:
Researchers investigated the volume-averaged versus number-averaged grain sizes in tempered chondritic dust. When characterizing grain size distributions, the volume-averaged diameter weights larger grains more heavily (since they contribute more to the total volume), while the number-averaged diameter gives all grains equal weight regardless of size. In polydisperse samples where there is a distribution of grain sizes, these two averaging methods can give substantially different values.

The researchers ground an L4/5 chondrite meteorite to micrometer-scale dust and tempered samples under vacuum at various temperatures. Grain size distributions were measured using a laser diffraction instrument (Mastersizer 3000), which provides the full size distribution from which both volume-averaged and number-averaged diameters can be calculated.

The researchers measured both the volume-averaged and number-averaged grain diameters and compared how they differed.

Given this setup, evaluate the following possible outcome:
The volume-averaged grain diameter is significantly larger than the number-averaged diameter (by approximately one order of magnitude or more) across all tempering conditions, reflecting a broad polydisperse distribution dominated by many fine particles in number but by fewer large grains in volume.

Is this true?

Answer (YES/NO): NO